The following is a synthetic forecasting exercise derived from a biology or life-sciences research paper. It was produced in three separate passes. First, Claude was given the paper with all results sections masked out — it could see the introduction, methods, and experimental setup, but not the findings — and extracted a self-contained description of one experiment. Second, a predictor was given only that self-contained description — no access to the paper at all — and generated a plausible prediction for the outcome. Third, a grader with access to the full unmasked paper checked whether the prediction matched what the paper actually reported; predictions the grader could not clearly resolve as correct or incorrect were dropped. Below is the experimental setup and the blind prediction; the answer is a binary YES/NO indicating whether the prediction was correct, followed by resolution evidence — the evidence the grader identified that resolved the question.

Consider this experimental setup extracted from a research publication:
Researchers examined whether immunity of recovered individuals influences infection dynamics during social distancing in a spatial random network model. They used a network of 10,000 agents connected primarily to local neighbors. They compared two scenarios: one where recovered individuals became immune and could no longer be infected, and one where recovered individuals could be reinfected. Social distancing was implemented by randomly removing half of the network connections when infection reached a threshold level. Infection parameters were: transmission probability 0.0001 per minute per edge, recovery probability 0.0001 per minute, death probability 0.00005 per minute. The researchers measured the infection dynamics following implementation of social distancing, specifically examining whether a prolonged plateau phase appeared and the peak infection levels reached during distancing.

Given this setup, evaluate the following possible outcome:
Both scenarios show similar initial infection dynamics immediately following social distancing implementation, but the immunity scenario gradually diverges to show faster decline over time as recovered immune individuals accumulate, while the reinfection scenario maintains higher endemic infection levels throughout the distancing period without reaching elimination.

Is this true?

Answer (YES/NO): NO